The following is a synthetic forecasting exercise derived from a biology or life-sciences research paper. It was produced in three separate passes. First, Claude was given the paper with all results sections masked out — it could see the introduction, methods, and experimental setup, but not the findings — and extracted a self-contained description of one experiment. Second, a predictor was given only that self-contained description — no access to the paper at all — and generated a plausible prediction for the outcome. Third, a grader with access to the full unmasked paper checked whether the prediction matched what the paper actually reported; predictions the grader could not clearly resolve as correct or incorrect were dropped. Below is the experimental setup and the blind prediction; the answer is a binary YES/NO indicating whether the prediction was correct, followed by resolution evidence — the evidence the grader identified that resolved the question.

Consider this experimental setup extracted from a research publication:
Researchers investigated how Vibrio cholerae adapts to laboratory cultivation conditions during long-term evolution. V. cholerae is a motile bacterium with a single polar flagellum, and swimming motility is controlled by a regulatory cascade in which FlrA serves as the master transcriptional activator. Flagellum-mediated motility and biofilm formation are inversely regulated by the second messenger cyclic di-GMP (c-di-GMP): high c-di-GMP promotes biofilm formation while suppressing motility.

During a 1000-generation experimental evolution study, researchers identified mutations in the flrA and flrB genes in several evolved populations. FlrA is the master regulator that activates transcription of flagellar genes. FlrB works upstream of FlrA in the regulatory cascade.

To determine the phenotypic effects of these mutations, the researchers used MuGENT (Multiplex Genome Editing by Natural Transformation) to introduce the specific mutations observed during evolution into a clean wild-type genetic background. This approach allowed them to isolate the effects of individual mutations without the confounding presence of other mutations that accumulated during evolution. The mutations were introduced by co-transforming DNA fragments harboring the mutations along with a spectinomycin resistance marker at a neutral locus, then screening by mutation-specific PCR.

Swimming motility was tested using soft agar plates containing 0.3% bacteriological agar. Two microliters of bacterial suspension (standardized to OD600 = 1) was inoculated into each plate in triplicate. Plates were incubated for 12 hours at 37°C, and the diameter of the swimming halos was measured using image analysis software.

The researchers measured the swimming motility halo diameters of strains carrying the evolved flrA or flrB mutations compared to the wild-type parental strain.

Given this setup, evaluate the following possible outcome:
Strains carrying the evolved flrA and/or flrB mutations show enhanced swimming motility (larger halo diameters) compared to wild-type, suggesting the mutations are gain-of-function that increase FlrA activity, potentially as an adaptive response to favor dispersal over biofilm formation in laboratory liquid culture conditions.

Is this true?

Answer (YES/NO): NO